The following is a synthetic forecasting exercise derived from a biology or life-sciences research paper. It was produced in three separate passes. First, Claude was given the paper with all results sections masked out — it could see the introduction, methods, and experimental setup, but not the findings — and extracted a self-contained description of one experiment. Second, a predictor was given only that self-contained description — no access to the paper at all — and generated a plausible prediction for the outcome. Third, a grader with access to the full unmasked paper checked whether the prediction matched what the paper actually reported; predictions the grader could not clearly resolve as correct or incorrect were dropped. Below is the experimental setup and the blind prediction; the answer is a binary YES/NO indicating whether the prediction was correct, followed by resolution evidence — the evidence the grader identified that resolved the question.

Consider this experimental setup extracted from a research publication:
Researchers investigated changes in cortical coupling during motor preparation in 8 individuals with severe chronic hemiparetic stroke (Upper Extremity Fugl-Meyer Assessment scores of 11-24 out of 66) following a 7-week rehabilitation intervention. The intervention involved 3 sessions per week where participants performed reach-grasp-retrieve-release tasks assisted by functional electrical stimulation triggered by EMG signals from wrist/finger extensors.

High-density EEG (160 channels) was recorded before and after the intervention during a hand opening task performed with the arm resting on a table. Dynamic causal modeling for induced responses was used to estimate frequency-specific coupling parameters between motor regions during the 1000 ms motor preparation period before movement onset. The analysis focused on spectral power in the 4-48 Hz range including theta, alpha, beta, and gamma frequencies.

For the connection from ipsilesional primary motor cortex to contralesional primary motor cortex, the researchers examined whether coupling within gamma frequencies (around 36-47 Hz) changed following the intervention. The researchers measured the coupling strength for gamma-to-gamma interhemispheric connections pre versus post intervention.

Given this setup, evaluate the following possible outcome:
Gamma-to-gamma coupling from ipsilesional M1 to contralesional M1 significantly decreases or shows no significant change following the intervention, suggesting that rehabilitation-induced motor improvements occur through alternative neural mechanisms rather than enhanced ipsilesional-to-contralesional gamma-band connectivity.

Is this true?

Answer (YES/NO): YES